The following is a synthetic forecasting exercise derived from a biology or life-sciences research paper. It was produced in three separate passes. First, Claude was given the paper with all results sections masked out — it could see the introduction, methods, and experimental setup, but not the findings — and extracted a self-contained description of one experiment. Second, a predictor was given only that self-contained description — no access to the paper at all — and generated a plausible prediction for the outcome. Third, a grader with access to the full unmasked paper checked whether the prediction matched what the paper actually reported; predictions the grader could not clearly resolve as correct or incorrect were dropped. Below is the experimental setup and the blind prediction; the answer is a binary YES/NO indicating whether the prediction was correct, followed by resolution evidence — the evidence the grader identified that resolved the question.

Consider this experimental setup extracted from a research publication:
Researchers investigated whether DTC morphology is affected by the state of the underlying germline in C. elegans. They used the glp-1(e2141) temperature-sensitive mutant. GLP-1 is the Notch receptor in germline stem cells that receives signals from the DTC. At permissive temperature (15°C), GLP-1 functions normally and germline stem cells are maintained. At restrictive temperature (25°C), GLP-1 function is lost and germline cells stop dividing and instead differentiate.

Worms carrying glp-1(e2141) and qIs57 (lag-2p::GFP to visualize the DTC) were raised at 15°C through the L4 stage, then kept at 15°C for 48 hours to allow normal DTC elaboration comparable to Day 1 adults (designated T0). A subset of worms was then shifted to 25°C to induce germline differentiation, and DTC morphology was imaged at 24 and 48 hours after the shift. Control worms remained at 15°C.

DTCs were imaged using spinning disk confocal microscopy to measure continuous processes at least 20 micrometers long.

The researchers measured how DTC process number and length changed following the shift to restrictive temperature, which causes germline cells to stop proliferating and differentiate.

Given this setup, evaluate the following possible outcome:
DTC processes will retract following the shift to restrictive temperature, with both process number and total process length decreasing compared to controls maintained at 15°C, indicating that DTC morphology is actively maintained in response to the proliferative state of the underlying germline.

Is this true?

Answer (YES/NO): NO